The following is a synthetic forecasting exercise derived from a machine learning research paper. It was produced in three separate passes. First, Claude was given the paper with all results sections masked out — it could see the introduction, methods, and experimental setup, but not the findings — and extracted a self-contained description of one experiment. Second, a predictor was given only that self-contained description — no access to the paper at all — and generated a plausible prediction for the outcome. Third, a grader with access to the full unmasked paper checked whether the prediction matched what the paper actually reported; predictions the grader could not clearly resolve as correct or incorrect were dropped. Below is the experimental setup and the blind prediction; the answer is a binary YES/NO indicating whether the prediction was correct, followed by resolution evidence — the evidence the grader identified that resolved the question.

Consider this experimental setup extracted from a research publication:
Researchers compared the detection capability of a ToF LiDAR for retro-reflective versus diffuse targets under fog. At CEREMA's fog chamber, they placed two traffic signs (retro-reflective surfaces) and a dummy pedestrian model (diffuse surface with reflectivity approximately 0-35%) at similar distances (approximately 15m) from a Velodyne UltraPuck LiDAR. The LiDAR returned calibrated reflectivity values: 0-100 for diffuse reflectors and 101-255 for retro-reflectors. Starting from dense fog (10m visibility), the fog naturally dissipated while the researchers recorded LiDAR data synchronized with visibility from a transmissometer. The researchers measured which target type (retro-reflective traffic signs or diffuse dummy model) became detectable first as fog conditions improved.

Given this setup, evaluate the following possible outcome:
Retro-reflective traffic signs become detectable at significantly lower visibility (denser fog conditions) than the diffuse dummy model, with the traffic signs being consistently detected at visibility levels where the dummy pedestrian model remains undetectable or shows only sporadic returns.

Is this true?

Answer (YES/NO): YES